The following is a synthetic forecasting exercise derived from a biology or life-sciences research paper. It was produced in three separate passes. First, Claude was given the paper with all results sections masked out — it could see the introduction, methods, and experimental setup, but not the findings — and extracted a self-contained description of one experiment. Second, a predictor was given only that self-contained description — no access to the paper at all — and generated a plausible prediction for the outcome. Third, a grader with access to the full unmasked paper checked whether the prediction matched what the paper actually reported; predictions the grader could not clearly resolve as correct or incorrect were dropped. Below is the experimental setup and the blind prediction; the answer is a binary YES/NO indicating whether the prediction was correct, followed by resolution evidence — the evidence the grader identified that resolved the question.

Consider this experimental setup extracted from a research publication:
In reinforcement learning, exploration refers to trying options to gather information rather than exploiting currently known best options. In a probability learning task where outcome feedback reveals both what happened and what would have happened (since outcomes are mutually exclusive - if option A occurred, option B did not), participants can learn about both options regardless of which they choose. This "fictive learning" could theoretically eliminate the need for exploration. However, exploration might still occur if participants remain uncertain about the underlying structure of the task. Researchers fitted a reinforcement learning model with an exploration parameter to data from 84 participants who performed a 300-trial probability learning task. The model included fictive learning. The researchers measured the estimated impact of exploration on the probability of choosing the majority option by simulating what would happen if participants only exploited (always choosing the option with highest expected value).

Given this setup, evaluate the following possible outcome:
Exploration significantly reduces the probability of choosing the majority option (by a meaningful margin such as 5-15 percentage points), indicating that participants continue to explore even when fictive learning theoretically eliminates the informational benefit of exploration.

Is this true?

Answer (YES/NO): NO